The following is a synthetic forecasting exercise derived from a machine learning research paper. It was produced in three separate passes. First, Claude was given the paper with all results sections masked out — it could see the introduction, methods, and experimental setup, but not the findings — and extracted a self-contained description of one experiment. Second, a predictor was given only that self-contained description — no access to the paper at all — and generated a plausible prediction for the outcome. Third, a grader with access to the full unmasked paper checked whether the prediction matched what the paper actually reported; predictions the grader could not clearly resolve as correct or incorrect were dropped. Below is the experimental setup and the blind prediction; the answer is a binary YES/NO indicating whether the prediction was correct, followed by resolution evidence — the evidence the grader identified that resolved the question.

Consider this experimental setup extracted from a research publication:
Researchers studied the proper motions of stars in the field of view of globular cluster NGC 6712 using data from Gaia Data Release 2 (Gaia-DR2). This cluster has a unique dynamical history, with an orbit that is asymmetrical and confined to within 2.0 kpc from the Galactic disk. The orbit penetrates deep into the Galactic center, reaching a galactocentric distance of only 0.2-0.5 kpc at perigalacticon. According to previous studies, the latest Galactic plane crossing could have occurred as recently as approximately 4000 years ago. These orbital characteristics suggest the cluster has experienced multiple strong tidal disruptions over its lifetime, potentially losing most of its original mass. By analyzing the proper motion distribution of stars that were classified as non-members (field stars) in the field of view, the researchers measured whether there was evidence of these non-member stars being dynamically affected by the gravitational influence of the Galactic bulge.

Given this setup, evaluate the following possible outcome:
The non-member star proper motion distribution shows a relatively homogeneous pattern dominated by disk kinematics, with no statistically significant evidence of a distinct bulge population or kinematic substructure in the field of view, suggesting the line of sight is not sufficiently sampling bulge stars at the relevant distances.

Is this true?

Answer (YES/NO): NO